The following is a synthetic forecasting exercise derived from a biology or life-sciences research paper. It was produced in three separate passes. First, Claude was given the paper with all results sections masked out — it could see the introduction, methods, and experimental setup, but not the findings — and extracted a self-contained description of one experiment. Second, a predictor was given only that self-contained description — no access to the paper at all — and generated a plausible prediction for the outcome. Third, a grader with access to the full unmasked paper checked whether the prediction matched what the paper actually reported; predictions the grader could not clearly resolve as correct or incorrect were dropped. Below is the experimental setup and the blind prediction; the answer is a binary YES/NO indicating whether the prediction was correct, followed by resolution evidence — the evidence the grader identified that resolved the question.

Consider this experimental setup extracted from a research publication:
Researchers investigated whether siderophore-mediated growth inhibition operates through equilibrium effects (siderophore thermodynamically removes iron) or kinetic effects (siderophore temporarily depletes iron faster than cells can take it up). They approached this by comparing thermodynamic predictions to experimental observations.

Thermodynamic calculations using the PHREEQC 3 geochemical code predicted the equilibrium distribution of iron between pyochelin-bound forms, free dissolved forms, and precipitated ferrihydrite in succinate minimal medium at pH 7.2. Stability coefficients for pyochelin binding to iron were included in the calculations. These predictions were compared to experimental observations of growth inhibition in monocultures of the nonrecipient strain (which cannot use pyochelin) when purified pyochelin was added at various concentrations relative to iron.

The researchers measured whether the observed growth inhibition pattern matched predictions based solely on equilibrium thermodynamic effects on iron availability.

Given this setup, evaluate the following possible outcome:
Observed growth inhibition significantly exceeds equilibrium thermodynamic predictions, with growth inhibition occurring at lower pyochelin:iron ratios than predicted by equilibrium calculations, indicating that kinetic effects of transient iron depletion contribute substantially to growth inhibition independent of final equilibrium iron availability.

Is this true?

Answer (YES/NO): YES